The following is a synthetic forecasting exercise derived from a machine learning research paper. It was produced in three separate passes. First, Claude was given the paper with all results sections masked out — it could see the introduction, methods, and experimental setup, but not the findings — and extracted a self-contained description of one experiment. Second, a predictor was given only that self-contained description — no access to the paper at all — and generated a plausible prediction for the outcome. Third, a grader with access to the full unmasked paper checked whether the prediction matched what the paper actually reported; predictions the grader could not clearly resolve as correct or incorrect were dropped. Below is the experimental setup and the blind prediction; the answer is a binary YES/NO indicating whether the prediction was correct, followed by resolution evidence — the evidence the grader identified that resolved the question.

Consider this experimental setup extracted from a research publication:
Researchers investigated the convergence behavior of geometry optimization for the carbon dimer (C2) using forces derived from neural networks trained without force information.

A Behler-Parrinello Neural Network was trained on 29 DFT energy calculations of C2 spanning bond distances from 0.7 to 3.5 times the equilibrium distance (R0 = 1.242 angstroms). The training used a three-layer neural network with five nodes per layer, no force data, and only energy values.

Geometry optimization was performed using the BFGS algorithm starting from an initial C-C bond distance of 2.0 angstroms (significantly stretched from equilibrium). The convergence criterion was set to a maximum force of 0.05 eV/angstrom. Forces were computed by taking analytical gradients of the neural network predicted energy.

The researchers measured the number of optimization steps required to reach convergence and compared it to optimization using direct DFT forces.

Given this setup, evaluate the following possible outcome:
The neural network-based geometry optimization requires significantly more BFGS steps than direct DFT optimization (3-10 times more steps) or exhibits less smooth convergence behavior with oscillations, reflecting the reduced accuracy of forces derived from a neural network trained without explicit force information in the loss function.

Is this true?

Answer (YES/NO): NO